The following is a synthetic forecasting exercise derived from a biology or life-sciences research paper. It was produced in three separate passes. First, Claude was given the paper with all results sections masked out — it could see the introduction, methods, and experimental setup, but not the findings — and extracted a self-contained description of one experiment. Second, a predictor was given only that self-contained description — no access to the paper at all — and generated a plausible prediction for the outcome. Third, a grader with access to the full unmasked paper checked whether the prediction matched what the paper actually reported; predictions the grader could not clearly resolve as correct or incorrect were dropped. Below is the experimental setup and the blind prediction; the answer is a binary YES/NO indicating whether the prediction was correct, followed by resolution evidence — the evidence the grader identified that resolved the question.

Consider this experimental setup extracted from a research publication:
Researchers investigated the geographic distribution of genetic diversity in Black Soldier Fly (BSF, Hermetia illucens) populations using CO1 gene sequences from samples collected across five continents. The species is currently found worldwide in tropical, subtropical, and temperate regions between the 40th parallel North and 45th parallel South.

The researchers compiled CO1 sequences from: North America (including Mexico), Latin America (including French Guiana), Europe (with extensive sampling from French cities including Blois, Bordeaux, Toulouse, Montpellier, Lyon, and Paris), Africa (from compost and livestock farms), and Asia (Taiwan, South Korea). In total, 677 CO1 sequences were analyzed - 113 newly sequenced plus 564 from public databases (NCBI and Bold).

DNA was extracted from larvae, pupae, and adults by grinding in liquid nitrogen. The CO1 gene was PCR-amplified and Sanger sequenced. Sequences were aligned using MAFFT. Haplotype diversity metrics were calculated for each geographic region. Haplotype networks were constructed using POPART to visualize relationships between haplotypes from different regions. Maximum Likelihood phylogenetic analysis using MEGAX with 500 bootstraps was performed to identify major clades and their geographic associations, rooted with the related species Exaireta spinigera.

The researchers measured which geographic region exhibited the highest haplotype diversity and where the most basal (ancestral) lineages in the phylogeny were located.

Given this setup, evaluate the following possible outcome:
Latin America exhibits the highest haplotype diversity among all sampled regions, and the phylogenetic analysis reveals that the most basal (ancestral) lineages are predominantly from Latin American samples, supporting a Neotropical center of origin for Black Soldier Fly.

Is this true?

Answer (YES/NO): NO